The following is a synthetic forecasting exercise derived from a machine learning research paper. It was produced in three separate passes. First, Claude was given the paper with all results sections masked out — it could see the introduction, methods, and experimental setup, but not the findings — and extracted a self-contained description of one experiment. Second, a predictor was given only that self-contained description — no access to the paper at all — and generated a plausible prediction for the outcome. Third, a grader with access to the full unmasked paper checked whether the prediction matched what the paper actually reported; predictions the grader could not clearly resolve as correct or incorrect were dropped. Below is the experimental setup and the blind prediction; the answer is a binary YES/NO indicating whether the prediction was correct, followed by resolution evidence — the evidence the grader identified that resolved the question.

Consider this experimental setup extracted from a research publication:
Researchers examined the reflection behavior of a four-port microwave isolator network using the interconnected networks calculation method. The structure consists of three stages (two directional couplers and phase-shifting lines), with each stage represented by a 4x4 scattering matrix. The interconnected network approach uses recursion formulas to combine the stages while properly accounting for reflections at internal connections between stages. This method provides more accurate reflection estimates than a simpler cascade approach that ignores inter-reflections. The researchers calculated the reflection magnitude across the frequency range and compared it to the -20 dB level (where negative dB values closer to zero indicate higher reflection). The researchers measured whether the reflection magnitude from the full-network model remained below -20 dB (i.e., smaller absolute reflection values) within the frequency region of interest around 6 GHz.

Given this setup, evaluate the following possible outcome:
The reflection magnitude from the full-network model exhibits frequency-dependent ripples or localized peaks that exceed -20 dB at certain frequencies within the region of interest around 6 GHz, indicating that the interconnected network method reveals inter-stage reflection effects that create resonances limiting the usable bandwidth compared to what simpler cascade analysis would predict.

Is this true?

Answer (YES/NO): NO